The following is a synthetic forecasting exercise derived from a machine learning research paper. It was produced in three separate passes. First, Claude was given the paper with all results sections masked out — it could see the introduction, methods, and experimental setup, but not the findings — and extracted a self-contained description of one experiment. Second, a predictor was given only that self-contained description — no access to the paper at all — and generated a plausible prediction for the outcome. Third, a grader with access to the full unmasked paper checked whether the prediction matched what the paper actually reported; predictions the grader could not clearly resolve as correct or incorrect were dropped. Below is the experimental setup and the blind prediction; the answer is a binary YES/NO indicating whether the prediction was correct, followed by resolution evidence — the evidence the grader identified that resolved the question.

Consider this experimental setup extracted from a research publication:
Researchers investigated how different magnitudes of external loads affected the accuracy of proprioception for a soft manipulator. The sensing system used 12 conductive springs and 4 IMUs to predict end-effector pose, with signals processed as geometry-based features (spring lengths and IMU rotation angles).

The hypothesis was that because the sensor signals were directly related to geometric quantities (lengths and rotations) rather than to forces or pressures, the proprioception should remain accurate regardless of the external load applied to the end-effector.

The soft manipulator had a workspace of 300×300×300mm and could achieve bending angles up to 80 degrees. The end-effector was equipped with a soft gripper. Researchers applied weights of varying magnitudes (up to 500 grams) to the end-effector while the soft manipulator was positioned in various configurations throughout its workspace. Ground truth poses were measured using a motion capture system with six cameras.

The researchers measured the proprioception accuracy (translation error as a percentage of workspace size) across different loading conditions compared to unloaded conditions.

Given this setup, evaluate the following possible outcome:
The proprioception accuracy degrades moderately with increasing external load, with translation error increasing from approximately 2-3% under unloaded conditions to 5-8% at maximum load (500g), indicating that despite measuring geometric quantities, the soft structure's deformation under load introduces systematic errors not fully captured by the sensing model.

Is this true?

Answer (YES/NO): NO